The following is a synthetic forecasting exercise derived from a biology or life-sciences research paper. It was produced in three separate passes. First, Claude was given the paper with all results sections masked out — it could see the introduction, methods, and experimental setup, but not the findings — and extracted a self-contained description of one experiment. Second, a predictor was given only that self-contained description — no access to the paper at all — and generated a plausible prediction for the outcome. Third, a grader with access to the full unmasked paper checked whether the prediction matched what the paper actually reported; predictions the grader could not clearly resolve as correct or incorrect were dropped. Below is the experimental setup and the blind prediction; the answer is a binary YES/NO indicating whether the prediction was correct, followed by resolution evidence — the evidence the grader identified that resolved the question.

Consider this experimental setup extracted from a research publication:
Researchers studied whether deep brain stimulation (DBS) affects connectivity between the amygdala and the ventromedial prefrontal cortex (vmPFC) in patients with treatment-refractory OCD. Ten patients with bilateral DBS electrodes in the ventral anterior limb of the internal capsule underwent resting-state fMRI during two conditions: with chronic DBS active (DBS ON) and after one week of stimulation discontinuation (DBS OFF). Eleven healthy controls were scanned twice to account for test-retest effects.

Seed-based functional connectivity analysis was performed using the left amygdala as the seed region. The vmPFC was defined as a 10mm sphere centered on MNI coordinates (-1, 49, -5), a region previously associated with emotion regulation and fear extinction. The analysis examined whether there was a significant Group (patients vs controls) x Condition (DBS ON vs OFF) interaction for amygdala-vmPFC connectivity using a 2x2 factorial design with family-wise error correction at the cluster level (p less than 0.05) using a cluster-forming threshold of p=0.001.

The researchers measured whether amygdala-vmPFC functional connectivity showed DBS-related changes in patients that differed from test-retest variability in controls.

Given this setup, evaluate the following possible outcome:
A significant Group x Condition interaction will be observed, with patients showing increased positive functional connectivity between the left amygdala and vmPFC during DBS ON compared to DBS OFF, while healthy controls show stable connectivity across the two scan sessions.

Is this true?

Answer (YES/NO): NO